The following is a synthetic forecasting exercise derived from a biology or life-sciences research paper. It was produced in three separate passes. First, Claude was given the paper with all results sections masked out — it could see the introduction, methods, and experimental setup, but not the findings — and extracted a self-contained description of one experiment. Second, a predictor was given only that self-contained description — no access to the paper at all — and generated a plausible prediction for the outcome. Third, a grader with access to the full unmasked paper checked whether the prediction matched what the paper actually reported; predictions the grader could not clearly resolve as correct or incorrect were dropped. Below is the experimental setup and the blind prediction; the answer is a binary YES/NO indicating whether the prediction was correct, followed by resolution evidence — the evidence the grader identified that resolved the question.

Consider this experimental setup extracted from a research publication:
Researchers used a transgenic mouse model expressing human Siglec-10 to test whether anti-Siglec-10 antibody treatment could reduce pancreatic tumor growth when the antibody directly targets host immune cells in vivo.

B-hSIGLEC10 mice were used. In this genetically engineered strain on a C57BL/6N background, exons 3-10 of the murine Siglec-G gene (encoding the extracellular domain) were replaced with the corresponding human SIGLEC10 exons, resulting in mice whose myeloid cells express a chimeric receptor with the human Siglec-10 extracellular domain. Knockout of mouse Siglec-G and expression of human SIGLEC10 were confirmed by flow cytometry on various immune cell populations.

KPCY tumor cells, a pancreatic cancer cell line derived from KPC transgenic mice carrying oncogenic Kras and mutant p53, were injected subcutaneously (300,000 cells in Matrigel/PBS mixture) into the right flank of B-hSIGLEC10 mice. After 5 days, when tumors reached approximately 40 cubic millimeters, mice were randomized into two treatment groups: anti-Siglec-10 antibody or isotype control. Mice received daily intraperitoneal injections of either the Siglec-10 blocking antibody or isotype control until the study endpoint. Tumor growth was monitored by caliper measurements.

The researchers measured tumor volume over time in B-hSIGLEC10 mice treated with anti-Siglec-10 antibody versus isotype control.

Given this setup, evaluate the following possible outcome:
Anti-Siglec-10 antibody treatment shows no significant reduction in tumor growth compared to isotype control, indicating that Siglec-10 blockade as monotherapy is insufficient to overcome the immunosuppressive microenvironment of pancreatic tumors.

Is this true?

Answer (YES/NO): NO